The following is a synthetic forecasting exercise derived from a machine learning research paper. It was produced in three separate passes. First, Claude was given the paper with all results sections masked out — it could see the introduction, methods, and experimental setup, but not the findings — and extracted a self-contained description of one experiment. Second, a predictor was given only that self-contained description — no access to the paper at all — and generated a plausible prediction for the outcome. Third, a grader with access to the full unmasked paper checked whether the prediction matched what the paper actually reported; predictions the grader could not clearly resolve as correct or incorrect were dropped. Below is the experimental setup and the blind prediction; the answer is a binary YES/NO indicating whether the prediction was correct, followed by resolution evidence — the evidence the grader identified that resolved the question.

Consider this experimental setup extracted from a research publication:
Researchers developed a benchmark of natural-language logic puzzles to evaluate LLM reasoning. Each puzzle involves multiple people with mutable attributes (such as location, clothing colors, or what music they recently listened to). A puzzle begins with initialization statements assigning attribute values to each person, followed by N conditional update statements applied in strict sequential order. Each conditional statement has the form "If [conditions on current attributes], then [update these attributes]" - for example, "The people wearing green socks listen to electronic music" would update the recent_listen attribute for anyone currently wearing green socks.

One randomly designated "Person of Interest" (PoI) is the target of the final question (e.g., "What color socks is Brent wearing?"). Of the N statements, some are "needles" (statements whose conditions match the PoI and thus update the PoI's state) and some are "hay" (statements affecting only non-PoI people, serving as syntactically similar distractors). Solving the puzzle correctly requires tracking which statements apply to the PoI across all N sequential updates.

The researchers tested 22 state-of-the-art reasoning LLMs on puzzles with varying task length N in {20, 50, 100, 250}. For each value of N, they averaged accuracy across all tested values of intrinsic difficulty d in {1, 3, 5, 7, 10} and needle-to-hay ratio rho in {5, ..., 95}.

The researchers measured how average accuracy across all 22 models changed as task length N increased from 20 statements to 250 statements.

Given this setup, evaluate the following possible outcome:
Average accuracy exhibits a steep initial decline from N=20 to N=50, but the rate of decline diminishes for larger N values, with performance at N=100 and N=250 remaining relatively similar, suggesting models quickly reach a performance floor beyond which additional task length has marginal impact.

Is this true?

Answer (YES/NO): NO